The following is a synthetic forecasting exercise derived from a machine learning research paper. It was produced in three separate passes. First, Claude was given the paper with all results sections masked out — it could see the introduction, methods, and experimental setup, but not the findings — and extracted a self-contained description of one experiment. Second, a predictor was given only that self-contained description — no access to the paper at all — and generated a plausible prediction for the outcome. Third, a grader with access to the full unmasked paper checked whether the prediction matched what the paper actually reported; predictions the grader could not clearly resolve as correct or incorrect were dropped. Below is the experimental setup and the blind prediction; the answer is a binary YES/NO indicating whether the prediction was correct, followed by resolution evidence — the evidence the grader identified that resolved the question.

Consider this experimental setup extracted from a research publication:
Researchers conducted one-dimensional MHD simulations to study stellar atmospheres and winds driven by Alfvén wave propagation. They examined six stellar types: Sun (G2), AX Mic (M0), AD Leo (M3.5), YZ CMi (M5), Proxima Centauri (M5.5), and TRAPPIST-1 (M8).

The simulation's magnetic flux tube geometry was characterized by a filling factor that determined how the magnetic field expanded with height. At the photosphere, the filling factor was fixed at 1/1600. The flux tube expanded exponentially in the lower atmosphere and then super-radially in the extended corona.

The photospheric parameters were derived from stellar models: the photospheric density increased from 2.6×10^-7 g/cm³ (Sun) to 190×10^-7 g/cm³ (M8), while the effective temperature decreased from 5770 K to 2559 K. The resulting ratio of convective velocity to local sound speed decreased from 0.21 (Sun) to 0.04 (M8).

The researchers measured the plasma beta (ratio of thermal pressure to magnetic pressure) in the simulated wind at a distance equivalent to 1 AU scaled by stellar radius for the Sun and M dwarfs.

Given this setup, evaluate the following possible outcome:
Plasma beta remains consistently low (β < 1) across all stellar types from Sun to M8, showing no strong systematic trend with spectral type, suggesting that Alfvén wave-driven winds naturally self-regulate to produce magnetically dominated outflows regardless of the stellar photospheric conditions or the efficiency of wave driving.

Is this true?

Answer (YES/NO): NO